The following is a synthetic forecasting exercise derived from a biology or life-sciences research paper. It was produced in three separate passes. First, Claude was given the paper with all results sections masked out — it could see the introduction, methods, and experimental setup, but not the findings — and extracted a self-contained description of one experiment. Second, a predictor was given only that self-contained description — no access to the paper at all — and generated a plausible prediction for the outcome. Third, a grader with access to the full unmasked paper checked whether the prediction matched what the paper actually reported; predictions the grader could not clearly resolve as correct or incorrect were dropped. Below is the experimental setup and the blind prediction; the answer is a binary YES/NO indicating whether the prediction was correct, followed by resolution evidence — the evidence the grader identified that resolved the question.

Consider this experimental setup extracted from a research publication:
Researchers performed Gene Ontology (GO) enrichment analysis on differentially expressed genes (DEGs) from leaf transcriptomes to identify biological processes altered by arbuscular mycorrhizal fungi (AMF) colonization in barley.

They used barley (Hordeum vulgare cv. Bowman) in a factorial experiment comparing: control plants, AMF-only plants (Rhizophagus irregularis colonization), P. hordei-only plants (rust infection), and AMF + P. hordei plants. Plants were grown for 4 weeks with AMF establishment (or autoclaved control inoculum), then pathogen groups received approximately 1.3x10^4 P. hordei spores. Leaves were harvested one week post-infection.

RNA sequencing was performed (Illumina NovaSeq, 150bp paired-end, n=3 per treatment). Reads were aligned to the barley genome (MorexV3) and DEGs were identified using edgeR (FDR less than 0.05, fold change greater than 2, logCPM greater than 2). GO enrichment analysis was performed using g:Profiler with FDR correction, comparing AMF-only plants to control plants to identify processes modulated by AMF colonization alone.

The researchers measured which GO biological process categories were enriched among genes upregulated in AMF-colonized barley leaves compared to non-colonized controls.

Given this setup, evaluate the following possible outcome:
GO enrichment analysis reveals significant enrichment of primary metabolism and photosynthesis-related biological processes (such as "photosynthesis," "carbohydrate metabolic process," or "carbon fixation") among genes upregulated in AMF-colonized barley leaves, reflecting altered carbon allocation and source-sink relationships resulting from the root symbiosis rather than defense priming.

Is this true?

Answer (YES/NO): NO